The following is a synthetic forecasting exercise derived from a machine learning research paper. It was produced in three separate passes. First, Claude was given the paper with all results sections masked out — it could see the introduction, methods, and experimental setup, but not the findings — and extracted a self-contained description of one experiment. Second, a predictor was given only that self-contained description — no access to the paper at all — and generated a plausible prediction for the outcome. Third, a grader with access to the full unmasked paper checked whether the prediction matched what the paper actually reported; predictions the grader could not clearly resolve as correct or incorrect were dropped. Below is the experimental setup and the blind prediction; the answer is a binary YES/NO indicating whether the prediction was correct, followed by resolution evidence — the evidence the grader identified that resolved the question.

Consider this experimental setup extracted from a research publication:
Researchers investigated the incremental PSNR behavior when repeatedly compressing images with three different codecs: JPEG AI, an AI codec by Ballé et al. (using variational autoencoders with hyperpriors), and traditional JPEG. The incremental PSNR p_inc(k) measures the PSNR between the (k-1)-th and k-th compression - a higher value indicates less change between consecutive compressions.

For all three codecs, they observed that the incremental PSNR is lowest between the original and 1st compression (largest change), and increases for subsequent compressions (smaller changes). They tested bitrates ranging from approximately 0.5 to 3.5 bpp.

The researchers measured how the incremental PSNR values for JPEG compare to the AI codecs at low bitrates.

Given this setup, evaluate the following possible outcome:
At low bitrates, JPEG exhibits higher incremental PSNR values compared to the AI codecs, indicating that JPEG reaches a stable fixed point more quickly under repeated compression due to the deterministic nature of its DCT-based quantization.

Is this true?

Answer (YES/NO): YES